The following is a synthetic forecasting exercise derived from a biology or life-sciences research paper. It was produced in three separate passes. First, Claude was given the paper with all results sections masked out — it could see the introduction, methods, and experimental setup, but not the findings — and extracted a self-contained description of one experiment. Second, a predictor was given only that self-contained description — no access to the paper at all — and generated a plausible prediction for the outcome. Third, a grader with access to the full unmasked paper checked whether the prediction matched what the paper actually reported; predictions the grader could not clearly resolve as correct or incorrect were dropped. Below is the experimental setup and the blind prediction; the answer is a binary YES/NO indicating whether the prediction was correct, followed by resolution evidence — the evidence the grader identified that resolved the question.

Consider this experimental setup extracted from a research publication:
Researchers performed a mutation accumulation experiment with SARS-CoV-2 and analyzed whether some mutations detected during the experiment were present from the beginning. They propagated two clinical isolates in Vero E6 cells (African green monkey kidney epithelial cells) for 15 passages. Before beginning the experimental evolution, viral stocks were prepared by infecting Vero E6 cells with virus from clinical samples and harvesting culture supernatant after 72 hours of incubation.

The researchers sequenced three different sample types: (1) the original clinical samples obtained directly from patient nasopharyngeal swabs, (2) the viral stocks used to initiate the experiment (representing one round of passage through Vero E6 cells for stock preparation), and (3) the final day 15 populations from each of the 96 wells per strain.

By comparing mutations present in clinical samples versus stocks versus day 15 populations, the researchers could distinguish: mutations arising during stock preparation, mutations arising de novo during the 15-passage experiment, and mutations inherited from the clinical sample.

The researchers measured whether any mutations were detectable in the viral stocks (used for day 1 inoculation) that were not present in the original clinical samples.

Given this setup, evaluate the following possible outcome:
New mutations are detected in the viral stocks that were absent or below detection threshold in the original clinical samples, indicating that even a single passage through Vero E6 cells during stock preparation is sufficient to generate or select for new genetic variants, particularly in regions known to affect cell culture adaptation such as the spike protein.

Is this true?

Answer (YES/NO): YES